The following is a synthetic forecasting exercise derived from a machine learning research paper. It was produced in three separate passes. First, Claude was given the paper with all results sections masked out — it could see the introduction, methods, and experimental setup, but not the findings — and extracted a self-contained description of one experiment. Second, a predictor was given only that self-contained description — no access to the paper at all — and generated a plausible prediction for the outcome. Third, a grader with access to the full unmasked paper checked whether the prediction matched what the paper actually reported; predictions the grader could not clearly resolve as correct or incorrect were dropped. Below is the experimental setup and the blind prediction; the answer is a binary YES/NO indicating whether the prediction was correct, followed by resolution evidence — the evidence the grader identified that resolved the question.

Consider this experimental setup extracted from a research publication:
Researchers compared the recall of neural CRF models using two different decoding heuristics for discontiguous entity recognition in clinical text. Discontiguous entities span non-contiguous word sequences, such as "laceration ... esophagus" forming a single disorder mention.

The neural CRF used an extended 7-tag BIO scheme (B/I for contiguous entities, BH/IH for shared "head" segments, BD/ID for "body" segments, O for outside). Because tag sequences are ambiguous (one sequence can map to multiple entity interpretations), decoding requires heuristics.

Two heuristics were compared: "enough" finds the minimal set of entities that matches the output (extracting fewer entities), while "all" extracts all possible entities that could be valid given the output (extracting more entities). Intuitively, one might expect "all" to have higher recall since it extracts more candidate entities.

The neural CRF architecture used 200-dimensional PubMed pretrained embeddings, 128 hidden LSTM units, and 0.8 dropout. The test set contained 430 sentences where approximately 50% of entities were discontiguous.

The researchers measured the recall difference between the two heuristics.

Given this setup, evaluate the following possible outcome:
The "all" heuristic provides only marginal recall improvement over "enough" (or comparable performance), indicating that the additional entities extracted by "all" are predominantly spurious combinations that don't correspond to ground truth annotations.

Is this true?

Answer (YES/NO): YES